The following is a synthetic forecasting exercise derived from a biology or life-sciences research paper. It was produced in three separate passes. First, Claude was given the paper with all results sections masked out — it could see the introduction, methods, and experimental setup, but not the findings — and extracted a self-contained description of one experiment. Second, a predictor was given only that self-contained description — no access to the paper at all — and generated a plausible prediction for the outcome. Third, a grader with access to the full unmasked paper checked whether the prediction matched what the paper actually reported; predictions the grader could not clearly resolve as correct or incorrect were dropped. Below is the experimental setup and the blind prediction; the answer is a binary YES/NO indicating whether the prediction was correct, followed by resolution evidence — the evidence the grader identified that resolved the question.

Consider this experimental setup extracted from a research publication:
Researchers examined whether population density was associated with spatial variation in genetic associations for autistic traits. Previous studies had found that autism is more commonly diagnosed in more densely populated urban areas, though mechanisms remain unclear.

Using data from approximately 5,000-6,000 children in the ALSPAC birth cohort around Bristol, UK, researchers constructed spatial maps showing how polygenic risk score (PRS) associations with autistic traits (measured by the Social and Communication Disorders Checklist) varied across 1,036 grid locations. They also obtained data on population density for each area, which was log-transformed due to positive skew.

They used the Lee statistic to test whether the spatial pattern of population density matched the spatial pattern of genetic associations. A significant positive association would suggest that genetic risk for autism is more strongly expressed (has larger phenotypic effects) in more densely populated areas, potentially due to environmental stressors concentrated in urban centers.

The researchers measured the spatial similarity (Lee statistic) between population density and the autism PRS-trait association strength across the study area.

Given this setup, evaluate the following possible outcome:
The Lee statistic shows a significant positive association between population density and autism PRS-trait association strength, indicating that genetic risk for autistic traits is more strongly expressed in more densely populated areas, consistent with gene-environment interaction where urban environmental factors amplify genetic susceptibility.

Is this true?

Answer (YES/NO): NO